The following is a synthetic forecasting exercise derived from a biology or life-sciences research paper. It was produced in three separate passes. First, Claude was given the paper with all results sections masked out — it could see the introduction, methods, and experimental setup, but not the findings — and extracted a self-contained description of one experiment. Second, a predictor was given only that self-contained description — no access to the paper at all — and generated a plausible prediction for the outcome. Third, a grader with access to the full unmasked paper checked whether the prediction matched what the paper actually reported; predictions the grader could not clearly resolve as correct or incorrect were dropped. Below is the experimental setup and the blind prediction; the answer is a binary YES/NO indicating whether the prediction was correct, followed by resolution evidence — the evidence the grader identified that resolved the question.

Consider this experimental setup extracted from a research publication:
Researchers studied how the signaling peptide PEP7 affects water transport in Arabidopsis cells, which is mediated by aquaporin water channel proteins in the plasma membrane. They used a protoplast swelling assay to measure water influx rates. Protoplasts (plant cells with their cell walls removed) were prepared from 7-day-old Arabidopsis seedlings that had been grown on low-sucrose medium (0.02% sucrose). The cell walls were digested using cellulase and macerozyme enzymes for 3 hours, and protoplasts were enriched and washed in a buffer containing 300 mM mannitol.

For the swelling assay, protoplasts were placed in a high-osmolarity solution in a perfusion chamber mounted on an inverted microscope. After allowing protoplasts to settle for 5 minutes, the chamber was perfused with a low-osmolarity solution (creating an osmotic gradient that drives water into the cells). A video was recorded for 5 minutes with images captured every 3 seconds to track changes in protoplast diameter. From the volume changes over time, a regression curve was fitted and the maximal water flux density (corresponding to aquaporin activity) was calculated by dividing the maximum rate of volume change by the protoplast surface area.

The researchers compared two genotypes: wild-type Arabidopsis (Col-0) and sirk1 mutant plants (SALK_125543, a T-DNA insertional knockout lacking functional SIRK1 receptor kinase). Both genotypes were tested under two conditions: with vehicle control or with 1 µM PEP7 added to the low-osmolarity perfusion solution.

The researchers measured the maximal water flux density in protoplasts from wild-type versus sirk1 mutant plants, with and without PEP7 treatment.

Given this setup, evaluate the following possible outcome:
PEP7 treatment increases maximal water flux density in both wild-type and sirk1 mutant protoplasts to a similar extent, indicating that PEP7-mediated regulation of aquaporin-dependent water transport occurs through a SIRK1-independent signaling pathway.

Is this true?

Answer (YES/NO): NO